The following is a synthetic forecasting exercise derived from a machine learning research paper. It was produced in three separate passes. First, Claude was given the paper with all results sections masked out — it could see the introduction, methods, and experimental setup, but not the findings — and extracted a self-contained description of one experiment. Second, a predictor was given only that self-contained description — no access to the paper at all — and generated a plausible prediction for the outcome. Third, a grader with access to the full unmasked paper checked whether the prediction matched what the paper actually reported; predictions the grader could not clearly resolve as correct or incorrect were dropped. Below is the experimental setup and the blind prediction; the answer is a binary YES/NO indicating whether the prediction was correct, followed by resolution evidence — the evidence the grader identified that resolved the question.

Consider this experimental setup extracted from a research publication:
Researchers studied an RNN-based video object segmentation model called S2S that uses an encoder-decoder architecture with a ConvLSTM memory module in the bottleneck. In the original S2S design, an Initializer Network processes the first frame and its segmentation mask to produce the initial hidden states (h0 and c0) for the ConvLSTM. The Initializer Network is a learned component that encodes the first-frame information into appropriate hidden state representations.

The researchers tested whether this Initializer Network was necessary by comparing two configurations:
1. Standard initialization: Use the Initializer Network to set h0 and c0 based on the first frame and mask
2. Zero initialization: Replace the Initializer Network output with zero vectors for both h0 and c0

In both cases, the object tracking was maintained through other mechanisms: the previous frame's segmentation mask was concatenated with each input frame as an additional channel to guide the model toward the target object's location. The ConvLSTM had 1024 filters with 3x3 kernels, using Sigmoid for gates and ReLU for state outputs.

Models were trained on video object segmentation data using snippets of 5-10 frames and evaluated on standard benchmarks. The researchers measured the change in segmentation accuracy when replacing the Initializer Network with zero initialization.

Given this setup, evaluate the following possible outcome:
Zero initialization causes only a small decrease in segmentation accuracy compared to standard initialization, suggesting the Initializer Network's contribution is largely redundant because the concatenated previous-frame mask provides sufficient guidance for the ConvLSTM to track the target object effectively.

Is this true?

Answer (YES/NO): YES